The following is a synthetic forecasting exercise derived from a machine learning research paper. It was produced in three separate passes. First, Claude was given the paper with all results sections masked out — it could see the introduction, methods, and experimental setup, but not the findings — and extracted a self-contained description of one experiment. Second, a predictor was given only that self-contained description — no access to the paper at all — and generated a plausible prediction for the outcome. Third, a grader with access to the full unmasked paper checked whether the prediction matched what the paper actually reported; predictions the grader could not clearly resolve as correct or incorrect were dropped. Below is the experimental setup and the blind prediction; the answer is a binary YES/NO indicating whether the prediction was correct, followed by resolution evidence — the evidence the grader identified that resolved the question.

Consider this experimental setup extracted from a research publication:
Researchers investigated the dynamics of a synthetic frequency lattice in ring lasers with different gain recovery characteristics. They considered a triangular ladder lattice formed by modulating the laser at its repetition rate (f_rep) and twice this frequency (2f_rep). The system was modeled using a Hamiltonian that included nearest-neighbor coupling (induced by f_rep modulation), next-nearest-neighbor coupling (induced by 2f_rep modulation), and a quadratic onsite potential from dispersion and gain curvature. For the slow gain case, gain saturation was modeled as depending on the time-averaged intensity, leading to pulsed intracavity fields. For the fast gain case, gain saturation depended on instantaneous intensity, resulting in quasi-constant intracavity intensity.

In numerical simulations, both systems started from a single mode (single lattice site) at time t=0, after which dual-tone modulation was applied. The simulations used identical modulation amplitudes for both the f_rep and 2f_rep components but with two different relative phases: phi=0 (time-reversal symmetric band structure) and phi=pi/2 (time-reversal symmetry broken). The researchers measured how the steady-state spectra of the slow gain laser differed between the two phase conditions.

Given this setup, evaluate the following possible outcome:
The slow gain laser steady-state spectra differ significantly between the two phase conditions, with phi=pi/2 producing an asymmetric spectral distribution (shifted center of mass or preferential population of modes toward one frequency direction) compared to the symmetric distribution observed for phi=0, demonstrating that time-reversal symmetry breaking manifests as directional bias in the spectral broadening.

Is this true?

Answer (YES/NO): NO